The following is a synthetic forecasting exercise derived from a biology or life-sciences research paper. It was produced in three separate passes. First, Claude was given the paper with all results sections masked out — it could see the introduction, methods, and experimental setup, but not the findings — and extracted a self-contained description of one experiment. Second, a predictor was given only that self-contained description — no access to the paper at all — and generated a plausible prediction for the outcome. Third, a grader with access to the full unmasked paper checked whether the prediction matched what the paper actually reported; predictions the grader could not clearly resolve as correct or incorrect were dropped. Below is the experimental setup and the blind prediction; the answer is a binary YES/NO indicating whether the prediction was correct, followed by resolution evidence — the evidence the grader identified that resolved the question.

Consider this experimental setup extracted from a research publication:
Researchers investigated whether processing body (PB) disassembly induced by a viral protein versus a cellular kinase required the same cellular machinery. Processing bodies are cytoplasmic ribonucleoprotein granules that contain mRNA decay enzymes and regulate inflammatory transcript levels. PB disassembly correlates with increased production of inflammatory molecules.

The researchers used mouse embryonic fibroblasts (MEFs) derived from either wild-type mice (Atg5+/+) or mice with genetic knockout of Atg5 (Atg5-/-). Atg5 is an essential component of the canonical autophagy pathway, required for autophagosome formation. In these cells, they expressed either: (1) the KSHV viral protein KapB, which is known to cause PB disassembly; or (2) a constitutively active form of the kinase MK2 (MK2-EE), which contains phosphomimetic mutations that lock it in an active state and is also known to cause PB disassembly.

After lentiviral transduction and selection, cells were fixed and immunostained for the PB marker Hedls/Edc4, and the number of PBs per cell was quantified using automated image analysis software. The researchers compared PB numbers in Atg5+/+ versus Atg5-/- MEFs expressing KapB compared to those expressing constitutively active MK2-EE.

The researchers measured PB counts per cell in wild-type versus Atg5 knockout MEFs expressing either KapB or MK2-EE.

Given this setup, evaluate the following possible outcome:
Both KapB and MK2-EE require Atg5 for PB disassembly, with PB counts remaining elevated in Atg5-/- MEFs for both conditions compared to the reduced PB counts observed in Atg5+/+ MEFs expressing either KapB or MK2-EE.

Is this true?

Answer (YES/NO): NO